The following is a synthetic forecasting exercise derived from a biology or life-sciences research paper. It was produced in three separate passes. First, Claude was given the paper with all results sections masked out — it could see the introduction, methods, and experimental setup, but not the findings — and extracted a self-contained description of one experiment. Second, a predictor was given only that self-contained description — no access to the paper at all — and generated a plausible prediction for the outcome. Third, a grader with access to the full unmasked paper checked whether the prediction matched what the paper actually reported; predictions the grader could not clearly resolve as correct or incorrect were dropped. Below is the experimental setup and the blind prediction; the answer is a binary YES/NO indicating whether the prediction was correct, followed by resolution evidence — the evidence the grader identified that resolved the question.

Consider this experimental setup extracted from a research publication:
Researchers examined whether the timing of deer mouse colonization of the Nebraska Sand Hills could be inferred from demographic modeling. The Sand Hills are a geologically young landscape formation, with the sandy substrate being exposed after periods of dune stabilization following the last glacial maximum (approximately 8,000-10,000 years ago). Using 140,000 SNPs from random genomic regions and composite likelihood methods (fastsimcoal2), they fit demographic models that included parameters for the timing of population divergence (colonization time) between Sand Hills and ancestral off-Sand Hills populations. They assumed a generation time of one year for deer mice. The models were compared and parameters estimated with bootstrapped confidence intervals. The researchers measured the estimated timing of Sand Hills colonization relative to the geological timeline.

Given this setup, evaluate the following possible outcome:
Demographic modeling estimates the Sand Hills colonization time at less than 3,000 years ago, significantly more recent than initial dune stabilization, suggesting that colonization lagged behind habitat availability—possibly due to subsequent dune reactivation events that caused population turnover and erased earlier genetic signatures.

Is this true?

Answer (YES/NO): NO